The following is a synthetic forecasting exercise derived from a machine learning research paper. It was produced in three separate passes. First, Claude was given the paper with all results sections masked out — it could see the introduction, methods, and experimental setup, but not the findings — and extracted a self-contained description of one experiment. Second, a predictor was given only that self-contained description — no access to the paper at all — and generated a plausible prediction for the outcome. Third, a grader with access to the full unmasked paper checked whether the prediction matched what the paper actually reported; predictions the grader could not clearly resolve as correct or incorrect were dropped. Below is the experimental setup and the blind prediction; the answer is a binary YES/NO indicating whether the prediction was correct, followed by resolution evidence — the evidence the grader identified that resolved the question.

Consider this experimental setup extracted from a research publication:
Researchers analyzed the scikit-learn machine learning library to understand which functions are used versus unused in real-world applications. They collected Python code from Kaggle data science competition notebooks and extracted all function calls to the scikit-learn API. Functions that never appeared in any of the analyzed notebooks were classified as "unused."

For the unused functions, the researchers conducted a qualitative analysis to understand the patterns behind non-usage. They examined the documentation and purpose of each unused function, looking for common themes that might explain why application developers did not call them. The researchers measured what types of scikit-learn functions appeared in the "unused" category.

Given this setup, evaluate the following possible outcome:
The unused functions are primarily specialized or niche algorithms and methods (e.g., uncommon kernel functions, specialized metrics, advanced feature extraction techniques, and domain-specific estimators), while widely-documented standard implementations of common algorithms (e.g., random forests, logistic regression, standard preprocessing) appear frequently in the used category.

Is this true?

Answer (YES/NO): NO